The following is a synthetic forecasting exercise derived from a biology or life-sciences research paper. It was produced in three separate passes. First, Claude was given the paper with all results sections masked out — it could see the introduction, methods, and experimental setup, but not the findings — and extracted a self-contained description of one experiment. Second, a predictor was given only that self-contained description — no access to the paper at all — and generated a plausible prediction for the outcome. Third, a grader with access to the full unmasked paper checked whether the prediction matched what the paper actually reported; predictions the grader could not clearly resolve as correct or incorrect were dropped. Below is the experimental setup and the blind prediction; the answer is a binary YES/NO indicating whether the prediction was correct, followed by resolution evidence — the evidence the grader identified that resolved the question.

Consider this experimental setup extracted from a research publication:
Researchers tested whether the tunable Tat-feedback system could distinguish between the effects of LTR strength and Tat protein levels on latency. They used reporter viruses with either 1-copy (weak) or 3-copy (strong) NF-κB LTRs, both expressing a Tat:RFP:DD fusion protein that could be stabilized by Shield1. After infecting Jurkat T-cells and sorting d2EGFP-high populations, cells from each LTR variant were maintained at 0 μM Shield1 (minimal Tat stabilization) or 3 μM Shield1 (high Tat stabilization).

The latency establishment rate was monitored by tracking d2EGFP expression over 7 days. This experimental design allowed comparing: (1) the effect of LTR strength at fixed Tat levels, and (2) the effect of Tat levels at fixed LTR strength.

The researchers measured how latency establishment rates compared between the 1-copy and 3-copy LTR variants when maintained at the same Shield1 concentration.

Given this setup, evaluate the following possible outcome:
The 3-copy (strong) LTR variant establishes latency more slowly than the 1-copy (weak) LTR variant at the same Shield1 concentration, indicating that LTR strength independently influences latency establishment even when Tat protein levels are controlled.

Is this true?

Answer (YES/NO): NO